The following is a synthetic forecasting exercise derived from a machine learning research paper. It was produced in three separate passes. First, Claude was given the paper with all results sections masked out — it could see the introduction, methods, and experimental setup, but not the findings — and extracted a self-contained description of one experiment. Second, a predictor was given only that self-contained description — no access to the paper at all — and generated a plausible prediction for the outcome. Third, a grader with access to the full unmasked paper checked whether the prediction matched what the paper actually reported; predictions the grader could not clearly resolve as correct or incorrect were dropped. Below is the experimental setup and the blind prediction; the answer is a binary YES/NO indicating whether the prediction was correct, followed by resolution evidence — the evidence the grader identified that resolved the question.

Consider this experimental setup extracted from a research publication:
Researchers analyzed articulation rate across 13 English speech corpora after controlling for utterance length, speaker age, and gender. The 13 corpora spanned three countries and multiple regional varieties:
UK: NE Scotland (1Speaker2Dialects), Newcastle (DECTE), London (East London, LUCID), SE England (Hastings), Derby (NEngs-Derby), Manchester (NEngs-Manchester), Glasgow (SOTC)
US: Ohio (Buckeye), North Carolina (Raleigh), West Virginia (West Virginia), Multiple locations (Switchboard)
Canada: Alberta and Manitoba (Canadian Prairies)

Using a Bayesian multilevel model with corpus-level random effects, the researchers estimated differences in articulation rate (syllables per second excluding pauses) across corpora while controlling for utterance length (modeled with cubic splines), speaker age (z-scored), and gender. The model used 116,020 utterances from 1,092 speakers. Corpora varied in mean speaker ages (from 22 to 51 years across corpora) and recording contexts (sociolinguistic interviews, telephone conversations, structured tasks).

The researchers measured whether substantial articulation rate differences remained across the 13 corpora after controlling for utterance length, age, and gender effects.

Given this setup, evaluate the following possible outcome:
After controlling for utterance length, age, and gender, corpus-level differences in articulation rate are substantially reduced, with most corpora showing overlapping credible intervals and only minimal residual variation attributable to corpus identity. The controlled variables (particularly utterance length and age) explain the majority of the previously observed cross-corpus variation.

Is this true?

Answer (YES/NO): NO